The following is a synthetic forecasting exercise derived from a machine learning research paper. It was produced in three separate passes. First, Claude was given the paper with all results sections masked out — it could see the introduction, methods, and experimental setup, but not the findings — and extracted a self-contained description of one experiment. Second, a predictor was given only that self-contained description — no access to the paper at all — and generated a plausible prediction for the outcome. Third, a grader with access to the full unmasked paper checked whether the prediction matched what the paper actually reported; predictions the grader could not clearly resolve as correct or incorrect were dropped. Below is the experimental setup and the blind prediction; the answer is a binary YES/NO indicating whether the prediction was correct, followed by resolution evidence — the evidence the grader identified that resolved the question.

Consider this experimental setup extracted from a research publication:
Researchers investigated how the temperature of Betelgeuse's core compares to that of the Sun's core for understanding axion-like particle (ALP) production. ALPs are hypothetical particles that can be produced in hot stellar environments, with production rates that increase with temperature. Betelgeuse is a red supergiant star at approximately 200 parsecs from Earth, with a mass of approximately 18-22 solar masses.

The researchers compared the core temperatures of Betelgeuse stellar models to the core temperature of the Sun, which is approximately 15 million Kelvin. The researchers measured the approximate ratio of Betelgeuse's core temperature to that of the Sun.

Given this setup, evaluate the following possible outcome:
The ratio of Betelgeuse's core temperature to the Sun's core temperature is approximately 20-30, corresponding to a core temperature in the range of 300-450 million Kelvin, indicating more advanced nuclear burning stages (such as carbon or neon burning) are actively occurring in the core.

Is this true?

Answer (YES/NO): NO